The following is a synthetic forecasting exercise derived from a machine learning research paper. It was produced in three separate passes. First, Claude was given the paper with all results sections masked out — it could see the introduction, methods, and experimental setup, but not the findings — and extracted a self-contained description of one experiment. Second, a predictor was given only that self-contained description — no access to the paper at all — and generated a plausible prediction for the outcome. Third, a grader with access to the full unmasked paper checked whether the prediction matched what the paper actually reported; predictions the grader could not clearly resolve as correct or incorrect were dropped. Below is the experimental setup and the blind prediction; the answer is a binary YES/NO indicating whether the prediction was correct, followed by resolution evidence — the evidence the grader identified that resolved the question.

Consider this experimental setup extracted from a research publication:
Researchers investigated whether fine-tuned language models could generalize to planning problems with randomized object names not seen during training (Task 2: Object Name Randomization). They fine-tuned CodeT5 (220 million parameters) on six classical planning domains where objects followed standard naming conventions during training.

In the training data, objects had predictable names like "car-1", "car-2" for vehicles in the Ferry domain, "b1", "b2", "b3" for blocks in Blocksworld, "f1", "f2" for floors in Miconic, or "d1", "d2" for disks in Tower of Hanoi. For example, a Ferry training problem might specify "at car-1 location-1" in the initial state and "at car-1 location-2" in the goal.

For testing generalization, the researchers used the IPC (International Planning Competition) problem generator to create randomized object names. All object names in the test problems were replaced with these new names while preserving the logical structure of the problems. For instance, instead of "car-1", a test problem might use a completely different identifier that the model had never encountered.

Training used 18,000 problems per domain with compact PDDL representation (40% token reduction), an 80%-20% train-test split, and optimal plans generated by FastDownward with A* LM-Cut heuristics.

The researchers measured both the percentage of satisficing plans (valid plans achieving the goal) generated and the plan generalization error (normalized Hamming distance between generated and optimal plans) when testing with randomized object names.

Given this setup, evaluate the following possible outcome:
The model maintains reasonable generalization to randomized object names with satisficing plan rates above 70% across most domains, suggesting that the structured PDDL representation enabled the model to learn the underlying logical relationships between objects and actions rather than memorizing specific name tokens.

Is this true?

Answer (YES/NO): NO